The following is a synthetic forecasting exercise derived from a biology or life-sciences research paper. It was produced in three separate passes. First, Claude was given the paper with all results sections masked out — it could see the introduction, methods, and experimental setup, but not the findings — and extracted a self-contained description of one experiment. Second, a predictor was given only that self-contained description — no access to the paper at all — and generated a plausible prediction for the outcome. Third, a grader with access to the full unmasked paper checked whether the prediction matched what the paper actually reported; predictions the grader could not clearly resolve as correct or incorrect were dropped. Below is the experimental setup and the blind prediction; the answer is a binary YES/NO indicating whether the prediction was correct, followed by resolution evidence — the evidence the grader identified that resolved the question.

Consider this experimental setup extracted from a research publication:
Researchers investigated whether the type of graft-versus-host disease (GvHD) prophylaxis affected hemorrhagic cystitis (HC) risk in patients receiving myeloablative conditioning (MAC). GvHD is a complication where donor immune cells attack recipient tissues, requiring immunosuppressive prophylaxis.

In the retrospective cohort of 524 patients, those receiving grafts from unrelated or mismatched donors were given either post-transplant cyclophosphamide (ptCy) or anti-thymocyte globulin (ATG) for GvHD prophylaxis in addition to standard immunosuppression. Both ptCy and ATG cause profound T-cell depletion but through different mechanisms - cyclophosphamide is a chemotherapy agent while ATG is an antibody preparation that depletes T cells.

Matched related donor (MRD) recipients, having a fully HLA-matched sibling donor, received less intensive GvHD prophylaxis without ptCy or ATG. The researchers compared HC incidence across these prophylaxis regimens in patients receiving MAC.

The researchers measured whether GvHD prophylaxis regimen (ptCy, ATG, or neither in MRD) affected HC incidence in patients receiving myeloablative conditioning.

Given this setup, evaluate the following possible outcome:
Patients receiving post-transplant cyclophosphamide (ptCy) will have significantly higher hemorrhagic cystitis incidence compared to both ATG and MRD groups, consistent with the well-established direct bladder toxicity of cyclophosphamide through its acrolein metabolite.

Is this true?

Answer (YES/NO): NO